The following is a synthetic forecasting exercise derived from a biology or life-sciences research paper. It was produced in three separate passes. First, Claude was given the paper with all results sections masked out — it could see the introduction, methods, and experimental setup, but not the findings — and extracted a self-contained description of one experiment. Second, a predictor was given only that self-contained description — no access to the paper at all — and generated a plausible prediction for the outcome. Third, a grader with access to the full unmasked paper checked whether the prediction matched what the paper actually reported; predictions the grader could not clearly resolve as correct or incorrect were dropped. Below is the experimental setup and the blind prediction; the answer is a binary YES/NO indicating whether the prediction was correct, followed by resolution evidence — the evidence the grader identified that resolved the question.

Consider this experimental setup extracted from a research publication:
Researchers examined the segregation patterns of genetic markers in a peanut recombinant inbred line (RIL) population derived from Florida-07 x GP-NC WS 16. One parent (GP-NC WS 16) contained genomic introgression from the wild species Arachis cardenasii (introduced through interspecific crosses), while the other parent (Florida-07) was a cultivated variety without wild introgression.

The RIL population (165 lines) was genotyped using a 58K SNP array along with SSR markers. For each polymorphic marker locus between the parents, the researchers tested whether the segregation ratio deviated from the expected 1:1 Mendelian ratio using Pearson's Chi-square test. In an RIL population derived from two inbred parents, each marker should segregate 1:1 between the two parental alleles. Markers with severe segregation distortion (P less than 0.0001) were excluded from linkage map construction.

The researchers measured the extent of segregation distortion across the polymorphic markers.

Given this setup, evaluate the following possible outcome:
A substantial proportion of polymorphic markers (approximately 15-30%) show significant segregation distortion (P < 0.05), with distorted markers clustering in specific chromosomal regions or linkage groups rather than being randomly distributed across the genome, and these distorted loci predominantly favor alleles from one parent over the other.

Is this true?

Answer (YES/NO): NO